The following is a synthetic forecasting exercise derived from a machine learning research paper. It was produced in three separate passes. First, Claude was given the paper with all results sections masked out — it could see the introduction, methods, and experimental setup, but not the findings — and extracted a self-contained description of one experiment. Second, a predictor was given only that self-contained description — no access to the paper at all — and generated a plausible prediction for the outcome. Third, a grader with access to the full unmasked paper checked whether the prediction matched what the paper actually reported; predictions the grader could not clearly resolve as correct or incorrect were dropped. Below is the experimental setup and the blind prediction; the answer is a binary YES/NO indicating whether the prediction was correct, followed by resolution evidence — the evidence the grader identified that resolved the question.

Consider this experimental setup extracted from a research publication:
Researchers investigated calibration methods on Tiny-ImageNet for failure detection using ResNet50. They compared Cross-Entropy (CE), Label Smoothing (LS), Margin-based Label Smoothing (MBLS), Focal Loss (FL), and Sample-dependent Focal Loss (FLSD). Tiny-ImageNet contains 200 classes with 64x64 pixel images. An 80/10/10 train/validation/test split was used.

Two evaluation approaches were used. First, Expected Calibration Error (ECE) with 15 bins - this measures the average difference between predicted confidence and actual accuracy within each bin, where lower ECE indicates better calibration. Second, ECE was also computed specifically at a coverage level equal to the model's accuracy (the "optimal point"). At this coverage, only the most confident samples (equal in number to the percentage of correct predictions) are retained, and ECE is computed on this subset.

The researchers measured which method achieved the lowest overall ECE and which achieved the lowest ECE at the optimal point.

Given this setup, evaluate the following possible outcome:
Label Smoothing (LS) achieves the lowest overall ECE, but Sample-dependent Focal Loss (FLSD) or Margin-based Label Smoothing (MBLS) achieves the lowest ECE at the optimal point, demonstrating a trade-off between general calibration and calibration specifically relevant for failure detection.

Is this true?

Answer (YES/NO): NO